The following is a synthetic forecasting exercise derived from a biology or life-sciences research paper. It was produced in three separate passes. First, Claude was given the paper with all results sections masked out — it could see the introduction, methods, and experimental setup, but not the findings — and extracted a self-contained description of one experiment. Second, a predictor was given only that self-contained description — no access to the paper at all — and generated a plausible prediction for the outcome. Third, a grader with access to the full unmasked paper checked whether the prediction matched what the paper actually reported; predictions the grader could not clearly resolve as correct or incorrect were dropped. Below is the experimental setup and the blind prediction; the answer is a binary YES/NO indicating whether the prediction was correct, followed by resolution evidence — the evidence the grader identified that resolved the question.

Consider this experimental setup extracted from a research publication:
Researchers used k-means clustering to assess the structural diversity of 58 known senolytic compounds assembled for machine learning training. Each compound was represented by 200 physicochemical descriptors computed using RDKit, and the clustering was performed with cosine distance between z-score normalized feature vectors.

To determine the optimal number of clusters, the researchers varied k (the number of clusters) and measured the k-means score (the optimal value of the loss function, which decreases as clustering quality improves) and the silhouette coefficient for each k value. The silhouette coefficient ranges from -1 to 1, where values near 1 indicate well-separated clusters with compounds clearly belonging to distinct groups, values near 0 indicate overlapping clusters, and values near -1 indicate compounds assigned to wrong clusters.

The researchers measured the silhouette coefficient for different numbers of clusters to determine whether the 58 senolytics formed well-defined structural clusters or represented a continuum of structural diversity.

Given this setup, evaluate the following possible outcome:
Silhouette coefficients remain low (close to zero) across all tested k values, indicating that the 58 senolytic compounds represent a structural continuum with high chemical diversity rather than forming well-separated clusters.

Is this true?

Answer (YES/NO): YES